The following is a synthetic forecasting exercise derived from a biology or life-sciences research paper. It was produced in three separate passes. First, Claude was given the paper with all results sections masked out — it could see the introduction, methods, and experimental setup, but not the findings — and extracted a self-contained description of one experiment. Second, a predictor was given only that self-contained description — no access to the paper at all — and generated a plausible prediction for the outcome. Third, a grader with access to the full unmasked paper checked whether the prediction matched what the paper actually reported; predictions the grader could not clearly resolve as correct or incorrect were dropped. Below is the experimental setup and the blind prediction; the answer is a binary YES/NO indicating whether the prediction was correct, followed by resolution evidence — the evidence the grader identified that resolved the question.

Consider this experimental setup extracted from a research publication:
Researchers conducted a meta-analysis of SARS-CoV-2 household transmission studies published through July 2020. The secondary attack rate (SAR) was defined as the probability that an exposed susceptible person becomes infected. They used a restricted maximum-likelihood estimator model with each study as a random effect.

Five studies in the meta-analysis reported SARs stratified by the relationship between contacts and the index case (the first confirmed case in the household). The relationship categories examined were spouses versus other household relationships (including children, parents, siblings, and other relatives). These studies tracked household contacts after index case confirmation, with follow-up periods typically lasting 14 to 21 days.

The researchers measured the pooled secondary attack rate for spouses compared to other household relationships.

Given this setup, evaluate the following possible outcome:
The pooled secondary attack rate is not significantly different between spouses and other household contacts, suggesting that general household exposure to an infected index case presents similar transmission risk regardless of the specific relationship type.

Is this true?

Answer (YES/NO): NO